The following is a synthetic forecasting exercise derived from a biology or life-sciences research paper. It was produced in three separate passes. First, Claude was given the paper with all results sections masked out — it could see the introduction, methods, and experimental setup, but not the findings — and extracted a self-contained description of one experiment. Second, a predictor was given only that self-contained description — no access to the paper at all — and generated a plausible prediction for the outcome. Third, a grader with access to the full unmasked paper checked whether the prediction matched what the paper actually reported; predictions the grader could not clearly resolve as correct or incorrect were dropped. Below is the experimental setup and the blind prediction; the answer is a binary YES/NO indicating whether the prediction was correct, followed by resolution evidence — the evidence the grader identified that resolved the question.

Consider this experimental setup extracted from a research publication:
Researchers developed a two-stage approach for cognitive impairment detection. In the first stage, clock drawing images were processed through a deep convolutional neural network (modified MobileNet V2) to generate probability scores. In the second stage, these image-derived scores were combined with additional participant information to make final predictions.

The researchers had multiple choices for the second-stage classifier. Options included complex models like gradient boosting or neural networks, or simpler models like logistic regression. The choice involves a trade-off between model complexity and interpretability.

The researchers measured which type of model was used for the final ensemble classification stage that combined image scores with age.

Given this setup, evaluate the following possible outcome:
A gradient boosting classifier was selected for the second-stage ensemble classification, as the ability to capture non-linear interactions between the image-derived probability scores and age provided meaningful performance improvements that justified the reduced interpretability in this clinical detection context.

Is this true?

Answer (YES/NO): NO